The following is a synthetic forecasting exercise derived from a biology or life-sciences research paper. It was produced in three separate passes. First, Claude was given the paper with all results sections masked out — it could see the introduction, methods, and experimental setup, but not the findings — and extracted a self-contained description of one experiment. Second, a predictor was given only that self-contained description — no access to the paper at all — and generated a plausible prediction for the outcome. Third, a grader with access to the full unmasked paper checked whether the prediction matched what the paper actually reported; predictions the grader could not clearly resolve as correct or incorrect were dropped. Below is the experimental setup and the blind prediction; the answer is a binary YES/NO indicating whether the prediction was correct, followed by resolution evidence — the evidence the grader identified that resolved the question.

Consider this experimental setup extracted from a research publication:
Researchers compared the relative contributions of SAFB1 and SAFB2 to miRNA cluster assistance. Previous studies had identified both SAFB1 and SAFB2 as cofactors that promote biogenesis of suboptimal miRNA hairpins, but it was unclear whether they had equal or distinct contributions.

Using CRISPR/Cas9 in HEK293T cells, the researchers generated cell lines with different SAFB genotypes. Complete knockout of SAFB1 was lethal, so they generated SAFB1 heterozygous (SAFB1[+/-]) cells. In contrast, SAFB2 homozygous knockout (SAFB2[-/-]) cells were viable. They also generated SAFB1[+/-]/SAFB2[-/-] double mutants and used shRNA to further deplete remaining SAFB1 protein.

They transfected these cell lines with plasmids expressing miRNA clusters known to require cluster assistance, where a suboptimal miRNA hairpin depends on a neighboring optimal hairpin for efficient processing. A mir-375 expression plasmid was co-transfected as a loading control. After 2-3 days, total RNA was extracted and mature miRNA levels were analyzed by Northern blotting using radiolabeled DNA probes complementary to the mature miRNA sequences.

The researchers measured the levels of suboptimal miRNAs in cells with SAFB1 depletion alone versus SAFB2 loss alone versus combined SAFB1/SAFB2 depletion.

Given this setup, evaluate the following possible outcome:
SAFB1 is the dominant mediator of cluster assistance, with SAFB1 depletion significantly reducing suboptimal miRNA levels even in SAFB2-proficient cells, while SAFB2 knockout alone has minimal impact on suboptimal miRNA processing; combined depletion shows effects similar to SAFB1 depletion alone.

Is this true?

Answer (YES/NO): NO